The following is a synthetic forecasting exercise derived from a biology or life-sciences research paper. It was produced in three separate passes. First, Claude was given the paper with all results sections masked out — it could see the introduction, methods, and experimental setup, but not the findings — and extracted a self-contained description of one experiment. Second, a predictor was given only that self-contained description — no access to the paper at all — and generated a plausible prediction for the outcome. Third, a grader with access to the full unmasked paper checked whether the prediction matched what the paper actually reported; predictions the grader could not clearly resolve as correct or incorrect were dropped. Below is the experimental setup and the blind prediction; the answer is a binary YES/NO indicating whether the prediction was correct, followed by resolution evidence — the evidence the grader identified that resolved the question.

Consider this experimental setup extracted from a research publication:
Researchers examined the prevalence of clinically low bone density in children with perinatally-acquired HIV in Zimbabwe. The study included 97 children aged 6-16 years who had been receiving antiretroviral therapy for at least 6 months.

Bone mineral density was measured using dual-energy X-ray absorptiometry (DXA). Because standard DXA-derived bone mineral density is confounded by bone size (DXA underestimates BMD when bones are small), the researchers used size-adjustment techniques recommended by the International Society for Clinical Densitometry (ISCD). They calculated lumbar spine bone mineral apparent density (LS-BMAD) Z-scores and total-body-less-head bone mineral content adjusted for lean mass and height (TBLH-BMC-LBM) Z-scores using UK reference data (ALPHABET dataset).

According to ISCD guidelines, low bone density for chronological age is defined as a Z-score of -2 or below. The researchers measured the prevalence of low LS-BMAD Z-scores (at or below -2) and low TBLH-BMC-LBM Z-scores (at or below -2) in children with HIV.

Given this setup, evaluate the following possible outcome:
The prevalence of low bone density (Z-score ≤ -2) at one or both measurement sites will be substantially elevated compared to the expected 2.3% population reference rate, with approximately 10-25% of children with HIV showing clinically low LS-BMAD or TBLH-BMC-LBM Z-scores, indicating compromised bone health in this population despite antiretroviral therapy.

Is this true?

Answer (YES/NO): YES